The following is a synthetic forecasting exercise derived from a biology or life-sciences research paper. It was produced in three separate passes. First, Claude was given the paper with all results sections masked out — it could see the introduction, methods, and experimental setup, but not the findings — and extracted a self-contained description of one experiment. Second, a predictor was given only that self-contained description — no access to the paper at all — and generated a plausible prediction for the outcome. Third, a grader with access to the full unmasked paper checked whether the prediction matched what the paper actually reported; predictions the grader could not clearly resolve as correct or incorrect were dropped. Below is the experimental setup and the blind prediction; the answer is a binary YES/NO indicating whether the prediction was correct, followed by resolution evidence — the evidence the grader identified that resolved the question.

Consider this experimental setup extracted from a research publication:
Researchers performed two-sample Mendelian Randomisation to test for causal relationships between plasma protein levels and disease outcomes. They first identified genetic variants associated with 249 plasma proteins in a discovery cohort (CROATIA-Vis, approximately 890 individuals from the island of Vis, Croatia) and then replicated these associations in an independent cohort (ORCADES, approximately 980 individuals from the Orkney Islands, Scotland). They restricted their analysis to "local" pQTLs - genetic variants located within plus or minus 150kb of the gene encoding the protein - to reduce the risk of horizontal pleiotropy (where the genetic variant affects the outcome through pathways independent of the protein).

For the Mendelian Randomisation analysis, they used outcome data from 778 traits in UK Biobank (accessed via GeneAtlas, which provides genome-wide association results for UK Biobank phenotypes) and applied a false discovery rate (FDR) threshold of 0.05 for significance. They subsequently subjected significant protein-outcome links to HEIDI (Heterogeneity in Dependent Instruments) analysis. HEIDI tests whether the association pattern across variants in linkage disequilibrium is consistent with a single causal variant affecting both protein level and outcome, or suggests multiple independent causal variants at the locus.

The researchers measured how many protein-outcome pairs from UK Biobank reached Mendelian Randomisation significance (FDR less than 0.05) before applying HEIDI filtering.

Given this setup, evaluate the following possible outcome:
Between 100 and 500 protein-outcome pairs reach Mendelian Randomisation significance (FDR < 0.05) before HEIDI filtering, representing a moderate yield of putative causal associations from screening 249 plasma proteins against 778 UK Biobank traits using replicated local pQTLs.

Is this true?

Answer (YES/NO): YES